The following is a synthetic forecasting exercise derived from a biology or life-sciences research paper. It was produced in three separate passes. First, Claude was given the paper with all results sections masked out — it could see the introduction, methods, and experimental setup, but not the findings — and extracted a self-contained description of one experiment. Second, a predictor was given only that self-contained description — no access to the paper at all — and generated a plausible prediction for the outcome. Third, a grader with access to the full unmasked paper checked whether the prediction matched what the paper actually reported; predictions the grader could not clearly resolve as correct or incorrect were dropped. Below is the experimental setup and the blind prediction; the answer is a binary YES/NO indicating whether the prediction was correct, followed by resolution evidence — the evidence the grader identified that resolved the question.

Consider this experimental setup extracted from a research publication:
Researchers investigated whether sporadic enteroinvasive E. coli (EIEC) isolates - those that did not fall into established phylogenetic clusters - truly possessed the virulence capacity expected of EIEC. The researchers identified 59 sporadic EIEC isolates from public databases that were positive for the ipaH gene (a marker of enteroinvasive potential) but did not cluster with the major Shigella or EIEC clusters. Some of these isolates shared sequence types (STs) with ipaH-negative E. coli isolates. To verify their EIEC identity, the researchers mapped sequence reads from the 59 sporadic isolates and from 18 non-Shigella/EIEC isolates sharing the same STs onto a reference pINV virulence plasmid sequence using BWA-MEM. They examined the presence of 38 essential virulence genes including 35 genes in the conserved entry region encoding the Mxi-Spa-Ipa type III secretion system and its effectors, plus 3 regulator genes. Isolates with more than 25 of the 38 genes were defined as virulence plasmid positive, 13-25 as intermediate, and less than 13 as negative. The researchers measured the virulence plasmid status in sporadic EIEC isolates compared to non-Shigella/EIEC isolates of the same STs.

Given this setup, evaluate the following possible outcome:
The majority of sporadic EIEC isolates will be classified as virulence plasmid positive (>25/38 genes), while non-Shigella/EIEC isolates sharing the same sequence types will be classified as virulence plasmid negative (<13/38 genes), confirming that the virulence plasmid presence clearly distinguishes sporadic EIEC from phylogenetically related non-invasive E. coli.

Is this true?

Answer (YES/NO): YES